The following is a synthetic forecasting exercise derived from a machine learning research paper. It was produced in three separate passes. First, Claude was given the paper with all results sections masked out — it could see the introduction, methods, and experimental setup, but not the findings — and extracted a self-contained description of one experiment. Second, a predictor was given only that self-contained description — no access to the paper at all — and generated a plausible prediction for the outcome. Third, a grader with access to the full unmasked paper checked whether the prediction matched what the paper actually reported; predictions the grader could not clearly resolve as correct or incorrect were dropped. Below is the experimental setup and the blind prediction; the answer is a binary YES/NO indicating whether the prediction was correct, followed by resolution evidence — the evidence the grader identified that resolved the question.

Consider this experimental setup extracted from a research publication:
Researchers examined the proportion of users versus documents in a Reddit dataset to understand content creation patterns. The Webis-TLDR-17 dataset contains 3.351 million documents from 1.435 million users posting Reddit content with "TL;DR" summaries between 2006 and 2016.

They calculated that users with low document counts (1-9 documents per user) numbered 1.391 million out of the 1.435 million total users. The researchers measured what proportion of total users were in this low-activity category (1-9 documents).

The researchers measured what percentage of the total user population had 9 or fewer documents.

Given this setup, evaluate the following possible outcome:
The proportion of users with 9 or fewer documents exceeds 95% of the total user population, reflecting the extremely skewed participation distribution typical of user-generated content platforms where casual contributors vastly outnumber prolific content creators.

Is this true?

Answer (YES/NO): YES